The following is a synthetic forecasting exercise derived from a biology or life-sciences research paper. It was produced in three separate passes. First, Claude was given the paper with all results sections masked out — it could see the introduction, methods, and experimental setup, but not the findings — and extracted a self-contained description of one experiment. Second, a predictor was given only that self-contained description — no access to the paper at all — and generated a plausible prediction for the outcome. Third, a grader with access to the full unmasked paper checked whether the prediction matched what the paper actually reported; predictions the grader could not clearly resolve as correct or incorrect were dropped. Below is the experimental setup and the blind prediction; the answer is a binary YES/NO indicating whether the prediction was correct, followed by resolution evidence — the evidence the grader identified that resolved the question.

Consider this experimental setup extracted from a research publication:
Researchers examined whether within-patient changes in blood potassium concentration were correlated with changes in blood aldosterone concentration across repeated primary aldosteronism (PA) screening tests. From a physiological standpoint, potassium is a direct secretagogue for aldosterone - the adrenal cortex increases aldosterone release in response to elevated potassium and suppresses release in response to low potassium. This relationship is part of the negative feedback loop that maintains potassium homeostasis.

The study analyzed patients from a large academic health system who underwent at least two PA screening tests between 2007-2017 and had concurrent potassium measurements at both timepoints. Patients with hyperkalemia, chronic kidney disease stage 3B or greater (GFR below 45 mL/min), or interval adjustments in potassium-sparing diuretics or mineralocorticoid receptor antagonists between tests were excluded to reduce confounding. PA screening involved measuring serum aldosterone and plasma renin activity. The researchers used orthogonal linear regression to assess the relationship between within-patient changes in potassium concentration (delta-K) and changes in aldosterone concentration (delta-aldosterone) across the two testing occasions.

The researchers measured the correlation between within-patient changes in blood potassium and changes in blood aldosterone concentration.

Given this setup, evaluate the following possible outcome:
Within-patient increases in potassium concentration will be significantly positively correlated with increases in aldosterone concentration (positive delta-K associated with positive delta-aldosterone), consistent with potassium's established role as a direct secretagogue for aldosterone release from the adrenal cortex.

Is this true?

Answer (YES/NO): NO